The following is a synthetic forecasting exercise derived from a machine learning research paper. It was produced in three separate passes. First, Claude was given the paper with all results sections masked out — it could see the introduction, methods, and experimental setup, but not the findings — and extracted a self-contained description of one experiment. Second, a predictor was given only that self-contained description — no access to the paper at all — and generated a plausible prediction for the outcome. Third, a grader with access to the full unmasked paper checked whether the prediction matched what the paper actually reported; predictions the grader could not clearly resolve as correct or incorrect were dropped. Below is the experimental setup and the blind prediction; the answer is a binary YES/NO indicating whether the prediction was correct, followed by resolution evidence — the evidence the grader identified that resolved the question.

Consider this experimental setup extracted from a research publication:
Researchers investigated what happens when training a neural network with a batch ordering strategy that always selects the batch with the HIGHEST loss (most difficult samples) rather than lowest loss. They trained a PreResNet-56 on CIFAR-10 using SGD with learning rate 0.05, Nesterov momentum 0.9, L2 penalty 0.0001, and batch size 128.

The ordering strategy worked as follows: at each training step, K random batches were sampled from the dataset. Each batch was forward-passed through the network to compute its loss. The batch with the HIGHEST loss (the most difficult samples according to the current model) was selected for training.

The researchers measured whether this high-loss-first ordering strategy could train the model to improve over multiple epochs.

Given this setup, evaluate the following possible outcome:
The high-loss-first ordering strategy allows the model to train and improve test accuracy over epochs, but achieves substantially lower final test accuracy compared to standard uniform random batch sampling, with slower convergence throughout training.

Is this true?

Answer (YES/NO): NO